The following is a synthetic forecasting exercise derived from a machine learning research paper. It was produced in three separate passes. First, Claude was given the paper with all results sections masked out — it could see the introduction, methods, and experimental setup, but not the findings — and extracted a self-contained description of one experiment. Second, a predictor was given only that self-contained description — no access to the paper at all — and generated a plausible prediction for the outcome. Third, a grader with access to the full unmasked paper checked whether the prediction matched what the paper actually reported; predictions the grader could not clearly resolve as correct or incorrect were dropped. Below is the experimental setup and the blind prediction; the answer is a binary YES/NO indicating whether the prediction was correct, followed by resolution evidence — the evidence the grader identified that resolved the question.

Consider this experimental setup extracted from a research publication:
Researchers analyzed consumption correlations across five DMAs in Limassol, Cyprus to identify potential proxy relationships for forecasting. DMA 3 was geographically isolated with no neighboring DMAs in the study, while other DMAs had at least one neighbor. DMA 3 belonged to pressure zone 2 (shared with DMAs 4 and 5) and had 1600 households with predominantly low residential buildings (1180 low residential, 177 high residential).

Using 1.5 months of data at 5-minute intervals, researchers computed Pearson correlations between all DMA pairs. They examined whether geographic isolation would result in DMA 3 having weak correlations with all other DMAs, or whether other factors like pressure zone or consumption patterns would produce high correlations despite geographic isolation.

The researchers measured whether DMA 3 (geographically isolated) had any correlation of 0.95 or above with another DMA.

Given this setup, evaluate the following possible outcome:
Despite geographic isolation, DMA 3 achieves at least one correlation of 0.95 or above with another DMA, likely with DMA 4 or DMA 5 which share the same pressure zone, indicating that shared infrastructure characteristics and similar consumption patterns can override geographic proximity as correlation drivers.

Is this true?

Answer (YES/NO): YES